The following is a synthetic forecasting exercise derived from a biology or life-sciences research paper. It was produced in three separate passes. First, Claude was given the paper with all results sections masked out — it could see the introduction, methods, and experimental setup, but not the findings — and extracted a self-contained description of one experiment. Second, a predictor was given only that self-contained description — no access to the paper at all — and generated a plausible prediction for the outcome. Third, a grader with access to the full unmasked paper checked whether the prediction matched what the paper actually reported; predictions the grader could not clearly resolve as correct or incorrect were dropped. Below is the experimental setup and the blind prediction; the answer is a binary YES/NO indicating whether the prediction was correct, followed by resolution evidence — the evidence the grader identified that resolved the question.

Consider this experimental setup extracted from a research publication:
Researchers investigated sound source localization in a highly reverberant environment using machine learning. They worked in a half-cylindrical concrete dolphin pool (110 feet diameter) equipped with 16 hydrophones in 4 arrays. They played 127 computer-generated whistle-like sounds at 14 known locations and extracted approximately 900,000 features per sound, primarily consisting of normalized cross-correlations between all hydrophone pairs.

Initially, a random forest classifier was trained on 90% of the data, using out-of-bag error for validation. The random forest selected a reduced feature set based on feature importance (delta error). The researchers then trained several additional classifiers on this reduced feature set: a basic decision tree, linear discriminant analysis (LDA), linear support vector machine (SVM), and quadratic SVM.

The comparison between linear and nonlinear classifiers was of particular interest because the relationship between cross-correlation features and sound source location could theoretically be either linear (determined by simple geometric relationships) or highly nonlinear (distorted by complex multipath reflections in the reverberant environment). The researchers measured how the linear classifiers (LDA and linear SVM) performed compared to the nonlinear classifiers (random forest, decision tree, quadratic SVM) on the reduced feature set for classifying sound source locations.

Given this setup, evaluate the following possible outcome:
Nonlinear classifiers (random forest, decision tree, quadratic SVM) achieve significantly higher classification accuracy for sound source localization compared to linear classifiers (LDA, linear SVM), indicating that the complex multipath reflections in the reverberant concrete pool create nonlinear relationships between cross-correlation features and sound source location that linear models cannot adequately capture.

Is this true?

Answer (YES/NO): NO